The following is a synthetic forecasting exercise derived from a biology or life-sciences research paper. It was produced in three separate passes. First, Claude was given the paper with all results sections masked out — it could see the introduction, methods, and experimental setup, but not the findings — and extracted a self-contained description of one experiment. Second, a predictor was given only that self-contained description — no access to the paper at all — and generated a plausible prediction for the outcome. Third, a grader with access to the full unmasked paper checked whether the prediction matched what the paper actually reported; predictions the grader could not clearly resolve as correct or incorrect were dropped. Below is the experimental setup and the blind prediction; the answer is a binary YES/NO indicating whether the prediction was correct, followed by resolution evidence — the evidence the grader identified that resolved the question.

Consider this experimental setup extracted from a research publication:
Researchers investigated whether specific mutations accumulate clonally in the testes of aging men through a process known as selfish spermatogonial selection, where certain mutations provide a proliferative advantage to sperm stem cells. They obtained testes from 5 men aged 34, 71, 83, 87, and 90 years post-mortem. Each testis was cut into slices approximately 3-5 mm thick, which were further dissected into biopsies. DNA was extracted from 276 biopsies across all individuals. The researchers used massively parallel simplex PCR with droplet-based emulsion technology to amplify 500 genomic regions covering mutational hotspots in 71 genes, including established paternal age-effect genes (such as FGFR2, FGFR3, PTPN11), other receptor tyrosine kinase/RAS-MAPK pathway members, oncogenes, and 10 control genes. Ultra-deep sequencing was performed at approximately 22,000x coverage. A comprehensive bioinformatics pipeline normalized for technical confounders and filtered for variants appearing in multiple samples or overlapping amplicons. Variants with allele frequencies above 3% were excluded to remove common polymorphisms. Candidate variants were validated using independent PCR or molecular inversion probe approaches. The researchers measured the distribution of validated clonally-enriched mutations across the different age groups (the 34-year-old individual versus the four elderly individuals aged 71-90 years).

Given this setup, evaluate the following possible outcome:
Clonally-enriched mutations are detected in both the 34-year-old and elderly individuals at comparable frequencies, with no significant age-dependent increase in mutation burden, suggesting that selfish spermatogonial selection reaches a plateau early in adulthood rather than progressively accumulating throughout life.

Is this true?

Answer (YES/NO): NO